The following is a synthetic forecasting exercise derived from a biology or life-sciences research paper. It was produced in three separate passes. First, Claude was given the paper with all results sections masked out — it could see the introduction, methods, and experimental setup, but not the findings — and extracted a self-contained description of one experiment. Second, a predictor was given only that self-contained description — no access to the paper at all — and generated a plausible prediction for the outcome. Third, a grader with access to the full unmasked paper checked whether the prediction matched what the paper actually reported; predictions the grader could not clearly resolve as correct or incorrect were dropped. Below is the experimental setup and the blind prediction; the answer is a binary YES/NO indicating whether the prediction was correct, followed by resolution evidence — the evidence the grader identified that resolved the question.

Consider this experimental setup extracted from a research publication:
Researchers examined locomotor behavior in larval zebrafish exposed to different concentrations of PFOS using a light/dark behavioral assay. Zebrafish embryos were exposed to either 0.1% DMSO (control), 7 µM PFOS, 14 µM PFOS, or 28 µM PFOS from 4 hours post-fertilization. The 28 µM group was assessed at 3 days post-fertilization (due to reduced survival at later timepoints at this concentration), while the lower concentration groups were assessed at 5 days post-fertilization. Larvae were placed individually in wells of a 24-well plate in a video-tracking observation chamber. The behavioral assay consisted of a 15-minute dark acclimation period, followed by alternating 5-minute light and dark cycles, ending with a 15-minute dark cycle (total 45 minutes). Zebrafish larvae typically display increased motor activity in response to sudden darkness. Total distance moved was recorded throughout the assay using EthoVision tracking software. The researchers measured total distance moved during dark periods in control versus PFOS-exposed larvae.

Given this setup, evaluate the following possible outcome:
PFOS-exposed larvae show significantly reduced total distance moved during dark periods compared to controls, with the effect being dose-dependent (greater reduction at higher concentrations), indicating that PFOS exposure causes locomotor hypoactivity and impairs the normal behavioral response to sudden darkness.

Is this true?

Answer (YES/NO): NO